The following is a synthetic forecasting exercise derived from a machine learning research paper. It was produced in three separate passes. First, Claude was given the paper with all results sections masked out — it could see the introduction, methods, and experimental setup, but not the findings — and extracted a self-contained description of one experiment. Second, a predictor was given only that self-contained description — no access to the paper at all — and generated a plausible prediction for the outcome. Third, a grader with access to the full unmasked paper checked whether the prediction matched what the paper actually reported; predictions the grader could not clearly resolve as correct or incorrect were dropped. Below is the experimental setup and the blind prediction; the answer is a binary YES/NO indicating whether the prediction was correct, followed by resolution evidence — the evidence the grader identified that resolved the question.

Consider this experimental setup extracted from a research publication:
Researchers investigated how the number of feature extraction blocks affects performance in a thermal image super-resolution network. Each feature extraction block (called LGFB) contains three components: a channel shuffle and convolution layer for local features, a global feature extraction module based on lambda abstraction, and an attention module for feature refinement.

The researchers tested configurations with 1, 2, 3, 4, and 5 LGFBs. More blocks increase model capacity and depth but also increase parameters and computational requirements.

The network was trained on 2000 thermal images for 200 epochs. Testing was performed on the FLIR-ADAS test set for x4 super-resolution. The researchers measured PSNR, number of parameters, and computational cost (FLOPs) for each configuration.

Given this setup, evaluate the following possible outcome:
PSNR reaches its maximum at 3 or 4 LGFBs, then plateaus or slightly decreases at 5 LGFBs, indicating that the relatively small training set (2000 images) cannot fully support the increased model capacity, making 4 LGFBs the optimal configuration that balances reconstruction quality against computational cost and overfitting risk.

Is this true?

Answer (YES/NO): NO